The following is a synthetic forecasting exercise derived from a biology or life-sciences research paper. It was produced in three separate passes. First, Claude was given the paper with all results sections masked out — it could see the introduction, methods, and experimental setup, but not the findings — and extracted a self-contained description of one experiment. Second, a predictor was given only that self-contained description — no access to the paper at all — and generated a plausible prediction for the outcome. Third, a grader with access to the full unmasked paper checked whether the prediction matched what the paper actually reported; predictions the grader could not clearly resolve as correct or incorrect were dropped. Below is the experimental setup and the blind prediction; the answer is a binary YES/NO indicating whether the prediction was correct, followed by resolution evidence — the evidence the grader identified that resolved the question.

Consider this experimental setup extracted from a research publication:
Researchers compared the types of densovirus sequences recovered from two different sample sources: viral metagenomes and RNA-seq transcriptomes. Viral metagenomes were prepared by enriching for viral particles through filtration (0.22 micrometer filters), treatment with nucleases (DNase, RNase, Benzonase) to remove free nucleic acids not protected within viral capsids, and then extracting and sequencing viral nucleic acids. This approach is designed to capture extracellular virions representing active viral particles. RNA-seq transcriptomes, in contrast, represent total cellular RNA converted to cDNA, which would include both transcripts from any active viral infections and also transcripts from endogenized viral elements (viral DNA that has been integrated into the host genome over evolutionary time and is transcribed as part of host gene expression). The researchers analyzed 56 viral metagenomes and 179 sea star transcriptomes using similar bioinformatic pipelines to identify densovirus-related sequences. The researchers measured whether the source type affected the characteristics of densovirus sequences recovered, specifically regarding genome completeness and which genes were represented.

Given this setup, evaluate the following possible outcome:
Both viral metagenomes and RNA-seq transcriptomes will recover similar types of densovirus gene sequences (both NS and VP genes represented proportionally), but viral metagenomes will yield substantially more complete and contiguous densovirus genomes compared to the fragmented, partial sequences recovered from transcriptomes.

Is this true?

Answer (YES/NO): NO